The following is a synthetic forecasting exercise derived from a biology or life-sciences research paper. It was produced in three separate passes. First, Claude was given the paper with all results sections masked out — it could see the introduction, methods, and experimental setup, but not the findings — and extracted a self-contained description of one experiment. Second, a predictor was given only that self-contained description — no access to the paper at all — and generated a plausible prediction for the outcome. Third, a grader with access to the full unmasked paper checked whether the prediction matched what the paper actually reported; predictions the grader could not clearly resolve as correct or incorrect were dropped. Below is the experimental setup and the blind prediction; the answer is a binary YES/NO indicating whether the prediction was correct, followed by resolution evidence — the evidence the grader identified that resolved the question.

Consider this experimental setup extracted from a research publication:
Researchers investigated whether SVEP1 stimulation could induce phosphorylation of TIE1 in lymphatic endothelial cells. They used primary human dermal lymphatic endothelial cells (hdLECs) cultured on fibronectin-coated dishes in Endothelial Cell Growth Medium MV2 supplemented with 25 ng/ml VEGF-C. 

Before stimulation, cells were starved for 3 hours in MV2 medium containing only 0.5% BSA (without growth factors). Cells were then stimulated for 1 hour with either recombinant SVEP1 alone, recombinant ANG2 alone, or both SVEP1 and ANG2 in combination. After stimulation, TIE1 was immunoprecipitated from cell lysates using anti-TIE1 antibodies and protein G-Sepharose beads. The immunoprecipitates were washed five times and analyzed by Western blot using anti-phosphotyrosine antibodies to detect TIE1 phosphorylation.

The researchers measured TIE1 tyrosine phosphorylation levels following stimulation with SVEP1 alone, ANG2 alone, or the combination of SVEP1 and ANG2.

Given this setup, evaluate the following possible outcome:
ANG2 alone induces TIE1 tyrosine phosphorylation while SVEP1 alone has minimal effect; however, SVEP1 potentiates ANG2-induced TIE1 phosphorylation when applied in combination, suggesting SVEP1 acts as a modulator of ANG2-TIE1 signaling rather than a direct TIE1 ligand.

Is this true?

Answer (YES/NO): NO